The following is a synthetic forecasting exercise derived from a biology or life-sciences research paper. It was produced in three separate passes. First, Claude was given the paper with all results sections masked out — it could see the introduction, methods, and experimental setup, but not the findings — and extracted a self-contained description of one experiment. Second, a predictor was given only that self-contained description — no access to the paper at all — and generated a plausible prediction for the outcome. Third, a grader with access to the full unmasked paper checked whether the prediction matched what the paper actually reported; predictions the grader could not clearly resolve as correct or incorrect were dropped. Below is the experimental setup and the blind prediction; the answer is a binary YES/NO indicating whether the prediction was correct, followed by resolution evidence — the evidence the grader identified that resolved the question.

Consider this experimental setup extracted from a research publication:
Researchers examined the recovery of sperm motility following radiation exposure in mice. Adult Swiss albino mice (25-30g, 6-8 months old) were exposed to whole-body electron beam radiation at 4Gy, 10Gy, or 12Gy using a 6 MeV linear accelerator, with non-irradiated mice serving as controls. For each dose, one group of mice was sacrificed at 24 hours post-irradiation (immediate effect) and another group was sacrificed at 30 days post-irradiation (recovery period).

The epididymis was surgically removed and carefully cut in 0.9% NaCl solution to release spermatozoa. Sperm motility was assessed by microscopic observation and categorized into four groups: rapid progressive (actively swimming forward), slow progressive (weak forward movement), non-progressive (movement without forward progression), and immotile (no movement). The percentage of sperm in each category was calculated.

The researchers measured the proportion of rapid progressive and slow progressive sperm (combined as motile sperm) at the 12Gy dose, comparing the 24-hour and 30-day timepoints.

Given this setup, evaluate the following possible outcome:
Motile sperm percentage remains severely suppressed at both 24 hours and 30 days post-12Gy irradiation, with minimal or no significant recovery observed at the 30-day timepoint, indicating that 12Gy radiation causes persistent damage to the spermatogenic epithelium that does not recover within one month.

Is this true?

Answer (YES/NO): YES